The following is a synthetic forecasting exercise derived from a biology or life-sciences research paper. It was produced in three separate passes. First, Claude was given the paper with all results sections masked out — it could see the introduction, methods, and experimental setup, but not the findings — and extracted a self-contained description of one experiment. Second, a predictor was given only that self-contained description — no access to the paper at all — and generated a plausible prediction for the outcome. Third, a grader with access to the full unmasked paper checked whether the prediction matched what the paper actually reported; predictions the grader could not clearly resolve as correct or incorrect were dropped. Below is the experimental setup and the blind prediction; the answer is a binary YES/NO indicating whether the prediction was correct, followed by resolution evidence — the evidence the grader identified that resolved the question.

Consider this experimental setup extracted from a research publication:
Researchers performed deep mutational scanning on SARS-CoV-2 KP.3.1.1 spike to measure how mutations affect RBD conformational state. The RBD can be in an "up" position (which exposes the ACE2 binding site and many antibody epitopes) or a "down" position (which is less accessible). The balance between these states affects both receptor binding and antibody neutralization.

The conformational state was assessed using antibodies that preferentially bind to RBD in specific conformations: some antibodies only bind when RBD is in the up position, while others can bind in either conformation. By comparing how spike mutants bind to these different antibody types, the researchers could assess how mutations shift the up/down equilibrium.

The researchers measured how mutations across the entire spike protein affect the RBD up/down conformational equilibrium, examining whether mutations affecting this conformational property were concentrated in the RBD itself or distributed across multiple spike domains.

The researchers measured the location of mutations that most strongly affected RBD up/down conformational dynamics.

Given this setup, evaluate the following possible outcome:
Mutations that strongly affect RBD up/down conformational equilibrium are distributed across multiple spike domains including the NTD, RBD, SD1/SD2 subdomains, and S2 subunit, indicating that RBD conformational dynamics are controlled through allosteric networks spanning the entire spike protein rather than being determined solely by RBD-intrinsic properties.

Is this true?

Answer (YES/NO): YES